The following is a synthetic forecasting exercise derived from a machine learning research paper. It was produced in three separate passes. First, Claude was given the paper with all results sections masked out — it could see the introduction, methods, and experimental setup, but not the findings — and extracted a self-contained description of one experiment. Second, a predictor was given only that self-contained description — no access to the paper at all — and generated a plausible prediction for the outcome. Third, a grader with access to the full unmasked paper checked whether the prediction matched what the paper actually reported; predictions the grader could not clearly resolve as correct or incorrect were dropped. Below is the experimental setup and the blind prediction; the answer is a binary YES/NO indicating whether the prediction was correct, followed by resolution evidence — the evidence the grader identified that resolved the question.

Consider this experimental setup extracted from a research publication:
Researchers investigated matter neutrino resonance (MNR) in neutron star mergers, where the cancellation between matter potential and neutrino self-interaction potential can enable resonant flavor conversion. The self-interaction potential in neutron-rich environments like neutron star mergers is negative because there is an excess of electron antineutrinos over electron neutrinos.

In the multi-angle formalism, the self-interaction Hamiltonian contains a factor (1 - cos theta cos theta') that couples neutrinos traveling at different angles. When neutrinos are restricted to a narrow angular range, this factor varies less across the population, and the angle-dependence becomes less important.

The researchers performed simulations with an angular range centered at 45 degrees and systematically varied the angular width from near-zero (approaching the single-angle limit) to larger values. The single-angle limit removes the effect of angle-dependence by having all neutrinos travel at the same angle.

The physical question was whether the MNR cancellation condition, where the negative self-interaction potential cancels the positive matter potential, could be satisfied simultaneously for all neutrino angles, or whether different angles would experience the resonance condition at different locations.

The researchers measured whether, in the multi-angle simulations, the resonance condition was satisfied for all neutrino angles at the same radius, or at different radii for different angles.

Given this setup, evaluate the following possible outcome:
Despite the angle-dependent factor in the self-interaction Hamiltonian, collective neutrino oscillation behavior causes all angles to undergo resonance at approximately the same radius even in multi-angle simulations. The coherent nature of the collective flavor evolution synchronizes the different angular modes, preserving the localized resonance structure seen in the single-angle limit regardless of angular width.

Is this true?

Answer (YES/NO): NO